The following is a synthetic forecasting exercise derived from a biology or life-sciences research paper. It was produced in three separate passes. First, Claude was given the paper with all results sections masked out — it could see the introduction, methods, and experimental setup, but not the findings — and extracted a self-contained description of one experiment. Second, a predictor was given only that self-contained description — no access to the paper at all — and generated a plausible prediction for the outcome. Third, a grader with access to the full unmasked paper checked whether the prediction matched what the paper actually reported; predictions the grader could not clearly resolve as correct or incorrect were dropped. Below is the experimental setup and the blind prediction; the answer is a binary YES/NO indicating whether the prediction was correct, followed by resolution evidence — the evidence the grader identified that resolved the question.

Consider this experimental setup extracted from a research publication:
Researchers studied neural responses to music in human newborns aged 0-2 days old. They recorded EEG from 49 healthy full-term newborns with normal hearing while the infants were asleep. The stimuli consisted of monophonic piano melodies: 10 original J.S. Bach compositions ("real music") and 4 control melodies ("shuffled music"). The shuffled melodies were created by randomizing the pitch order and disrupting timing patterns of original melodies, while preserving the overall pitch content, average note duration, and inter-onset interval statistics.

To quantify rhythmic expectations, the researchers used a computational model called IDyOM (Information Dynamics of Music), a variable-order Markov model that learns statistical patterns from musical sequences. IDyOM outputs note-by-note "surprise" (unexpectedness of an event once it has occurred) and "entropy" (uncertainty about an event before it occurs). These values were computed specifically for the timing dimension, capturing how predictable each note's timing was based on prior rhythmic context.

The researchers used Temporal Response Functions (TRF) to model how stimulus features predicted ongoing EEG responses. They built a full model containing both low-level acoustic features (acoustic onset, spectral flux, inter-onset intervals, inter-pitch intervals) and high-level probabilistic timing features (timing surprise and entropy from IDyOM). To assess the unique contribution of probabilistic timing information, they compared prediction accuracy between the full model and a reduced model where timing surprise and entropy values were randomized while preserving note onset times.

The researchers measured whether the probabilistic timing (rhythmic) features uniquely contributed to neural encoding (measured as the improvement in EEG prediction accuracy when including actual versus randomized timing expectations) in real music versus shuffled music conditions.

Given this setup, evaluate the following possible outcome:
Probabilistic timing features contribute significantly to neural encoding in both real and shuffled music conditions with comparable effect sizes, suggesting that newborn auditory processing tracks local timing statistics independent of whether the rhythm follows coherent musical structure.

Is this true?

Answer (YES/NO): NO